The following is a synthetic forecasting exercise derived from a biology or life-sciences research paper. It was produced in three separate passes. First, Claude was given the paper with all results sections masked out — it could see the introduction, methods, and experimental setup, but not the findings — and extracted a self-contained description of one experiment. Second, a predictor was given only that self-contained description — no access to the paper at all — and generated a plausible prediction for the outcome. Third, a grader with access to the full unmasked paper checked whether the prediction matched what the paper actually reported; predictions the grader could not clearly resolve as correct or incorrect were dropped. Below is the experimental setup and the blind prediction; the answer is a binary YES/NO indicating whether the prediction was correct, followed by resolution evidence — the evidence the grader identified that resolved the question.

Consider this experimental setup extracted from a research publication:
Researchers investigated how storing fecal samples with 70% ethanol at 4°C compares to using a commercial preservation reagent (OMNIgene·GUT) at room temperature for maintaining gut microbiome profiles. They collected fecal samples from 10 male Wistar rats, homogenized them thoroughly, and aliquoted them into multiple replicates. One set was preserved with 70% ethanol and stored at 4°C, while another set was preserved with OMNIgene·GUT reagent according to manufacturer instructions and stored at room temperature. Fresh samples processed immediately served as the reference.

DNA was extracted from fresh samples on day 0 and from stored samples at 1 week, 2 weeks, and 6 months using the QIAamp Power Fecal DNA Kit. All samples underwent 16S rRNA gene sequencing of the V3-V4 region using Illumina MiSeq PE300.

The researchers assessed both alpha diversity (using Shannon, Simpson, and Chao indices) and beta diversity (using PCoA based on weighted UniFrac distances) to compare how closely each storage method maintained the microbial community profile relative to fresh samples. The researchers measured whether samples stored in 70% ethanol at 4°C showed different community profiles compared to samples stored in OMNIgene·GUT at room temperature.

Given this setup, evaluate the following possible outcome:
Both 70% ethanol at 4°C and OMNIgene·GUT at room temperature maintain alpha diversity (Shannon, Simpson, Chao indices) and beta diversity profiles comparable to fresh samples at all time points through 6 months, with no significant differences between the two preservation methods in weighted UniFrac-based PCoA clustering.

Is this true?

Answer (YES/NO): NO